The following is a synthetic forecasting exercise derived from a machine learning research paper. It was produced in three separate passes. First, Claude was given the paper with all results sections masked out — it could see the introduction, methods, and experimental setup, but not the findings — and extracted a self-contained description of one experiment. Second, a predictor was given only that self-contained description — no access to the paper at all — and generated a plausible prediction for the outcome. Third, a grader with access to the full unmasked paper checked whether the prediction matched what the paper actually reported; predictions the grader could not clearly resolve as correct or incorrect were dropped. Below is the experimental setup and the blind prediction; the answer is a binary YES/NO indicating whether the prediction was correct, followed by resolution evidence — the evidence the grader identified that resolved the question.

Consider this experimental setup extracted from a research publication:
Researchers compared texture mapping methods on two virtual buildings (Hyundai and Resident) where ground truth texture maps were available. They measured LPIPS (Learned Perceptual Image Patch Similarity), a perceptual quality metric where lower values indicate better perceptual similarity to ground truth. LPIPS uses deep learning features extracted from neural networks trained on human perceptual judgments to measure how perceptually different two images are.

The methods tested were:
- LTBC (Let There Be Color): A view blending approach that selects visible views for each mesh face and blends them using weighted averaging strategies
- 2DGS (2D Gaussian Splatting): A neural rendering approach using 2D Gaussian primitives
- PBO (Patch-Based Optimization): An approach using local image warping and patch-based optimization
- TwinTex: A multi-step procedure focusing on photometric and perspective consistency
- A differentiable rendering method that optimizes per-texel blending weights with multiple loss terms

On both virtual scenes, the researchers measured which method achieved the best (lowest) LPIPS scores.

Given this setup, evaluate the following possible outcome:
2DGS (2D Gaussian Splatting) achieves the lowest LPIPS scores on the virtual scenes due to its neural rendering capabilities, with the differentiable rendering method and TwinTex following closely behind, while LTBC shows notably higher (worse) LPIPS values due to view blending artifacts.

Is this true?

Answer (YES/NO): NO